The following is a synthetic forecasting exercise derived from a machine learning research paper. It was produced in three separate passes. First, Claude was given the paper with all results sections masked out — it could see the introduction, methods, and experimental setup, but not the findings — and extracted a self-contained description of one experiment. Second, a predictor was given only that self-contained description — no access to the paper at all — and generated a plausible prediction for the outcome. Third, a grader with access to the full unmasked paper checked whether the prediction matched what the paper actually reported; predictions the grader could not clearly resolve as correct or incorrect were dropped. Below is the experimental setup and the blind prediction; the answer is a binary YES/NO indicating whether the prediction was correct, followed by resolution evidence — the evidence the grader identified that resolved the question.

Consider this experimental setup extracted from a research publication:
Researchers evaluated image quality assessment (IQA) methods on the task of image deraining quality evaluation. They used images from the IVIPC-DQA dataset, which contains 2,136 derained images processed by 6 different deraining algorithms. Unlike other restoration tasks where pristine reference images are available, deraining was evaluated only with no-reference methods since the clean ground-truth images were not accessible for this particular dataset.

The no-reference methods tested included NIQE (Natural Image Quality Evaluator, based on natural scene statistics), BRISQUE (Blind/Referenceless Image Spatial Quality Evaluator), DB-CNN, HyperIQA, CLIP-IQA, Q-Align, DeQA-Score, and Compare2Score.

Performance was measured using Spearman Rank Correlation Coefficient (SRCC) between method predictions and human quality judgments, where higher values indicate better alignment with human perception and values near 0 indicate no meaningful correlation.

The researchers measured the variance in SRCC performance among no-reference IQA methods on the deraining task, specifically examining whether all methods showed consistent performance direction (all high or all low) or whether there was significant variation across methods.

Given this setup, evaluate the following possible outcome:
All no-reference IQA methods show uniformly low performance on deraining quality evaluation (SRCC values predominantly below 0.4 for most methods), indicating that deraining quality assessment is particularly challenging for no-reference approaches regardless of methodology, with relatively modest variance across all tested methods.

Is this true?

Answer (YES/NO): NO